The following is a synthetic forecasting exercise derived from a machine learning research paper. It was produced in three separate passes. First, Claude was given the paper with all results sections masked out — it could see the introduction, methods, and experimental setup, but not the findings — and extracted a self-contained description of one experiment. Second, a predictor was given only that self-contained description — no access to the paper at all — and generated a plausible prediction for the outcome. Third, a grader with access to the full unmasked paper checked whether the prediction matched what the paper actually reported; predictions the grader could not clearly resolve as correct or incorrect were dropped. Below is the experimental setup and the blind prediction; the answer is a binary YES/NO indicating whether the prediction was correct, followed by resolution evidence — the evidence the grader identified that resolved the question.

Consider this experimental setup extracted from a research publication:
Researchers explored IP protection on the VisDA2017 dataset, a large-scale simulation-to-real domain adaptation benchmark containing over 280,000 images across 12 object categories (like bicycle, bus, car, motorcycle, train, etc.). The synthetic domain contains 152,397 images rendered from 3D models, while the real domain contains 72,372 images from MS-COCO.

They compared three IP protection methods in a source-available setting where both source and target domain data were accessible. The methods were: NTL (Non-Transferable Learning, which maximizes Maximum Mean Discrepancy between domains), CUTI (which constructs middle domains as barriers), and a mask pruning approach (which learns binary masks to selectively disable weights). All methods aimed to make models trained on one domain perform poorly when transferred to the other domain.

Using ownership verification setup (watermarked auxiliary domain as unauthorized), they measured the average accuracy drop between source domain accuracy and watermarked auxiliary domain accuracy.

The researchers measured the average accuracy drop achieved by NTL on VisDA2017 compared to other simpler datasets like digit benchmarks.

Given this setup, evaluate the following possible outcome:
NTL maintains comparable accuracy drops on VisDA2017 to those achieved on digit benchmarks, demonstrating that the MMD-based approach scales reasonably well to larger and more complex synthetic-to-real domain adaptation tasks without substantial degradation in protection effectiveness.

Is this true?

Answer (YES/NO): NO